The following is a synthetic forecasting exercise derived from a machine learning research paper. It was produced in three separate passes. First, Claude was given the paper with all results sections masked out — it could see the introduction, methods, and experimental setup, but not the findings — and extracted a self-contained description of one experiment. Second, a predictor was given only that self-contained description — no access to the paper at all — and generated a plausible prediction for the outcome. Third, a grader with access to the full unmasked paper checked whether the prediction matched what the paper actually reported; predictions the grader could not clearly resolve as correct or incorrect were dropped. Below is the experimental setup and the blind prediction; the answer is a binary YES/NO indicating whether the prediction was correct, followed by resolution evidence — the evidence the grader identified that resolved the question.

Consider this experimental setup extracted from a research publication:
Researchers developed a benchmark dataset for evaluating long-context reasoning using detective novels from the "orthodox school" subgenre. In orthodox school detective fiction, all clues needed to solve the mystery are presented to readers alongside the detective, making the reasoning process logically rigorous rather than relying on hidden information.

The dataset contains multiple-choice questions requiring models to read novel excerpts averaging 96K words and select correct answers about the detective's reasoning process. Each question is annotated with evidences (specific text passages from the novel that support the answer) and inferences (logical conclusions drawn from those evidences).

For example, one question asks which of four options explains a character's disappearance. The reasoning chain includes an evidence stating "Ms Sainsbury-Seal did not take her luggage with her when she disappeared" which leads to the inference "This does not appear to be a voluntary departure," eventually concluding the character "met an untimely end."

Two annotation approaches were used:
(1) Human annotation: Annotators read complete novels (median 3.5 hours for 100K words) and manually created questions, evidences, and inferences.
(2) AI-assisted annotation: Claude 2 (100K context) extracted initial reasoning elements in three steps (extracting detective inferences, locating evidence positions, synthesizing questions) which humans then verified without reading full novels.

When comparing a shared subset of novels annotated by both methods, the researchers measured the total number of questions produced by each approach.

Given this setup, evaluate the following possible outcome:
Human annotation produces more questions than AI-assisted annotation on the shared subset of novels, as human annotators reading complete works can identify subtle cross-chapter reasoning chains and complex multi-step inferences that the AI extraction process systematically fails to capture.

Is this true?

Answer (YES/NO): NO